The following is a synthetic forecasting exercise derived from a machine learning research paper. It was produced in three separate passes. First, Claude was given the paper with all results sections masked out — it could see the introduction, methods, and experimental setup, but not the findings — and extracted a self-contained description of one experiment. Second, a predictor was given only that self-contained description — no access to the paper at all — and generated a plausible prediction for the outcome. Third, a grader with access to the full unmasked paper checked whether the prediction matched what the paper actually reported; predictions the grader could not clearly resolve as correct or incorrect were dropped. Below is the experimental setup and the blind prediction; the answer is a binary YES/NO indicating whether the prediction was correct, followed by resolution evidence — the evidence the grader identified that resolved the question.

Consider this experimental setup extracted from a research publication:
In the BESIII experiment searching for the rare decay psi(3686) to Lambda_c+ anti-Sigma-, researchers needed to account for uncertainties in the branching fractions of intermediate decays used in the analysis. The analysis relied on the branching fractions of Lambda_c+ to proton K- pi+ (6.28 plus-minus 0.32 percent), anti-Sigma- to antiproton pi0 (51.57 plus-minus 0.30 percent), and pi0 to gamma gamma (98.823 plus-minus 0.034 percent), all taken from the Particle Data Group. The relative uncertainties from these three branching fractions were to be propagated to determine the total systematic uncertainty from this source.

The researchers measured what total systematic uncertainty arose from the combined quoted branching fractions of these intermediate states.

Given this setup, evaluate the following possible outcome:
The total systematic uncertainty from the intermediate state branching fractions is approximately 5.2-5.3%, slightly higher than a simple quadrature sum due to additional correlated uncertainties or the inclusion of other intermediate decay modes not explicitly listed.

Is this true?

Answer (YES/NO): NO